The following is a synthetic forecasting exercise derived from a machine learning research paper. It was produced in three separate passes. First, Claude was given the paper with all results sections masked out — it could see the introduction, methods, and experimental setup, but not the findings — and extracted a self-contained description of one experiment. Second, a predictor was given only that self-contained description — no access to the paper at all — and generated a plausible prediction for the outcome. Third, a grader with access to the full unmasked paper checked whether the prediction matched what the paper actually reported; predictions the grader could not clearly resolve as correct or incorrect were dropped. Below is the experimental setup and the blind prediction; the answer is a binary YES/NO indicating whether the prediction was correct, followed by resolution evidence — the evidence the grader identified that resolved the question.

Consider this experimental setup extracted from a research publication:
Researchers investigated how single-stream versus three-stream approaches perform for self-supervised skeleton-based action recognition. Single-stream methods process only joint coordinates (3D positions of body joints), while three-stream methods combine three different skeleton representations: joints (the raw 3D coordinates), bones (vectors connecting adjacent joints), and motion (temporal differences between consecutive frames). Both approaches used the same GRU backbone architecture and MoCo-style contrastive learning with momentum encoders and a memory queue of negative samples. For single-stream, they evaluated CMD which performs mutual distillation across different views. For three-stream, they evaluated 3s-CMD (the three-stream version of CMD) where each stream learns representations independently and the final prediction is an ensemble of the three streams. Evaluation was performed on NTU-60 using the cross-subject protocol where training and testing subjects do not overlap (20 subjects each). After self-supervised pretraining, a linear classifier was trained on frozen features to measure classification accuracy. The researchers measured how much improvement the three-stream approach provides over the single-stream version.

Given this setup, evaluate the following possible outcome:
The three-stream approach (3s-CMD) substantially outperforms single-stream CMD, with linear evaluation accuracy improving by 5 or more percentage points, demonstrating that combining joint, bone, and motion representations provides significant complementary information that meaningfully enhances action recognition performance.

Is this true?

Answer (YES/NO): NO